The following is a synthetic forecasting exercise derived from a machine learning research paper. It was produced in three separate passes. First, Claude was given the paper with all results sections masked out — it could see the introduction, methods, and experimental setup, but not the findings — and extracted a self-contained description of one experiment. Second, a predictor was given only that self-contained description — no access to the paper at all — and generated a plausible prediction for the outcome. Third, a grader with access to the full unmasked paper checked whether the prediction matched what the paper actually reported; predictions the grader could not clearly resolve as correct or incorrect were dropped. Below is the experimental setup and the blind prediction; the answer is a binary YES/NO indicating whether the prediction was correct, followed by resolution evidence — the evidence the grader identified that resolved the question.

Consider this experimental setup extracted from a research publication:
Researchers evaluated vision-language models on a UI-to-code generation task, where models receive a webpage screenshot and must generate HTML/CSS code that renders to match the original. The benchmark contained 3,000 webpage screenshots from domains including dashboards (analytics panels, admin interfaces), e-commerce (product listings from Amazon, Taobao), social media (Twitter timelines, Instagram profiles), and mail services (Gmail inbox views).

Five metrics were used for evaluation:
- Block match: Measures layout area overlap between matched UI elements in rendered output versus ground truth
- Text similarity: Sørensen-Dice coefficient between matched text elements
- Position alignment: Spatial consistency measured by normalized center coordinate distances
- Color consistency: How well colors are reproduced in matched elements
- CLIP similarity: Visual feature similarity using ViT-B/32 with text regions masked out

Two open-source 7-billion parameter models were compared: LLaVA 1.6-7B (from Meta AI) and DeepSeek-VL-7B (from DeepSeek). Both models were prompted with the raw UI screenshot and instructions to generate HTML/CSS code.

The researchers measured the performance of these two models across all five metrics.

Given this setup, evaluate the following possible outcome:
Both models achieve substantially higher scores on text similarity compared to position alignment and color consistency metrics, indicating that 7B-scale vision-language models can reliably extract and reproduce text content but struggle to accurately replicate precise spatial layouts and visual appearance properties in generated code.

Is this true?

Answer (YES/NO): YES